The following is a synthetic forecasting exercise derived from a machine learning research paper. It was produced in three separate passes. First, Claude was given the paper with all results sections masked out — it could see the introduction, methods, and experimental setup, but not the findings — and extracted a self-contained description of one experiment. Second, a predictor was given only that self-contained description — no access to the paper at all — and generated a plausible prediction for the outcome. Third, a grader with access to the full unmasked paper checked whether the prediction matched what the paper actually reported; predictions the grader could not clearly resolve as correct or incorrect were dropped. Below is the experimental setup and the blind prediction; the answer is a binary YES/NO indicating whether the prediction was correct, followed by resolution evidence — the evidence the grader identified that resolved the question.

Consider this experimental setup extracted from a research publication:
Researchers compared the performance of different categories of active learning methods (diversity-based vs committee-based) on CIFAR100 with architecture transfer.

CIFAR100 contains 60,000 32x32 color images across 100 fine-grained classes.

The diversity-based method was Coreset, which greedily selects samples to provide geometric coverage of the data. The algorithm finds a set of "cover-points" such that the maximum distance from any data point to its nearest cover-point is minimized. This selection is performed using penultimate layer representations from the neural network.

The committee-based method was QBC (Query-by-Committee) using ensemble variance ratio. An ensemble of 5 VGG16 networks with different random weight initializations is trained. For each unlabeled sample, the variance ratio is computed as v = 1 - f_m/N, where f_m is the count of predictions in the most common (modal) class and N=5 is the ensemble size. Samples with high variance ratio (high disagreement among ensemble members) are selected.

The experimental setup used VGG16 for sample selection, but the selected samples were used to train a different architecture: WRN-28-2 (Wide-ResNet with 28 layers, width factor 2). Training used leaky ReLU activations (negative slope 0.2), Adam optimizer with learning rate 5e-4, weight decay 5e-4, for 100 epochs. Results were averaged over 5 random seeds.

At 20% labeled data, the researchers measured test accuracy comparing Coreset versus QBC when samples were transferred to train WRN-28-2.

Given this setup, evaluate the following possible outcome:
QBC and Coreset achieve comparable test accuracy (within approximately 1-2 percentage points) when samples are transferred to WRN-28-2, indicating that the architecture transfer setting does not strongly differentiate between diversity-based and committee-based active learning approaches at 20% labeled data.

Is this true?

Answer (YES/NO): YES